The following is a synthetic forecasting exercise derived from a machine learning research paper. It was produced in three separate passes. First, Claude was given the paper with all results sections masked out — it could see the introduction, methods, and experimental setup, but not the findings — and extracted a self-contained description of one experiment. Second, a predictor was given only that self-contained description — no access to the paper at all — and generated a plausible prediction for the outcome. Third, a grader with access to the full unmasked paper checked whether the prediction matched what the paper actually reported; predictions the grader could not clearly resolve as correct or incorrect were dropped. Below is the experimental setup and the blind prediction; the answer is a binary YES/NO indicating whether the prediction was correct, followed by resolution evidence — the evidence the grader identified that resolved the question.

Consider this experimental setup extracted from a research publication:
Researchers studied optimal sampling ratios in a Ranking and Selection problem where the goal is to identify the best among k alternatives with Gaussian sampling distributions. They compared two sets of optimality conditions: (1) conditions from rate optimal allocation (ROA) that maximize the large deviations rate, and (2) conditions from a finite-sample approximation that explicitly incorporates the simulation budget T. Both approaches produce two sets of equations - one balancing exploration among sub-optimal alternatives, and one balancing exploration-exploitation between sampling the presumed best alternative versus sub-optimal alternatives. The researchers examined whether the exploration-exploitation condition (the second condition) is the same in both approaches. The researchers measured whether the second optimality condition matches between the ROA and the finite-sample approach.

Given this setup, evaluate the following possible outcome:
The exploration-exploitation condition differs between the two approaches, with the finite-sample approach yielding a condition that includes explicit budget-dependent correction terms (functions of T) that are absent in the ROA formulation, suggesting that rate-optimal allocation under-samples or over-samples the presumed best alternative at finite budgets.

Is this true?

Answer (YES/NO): NO